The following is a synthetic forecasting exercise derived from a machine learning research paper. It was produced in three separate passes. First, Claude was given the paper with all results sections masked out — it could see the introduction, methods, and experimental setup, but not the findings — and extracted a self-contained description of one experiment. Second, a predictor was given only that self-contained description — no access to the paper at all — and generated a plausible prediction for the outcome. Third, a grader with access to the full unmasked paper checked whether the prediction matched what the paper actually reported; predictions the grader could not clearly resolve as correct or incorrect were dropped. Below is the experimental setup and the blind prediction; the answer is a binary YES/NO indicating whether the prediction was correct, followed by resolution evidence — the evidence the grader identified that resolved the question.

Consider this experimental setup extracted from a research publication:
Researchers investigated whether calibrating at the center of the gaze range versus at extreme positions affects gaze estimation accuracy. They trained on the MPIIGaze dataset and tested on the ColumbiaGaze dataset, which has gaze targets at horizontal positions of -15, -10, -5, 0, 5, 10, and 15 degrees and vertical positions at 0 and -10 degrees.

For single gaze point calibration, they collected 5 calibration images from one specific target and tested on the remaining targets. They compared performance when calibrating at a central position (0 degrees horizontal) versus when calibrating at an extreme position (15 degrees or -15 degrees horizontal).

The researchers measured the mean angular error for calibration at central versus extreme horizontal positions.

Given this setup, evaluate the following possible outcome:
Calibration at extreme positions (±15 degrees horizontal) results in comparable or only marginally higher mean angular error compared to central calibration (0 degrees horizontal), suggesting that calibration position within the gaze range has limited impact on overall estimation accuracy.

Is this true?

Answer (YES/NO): NO